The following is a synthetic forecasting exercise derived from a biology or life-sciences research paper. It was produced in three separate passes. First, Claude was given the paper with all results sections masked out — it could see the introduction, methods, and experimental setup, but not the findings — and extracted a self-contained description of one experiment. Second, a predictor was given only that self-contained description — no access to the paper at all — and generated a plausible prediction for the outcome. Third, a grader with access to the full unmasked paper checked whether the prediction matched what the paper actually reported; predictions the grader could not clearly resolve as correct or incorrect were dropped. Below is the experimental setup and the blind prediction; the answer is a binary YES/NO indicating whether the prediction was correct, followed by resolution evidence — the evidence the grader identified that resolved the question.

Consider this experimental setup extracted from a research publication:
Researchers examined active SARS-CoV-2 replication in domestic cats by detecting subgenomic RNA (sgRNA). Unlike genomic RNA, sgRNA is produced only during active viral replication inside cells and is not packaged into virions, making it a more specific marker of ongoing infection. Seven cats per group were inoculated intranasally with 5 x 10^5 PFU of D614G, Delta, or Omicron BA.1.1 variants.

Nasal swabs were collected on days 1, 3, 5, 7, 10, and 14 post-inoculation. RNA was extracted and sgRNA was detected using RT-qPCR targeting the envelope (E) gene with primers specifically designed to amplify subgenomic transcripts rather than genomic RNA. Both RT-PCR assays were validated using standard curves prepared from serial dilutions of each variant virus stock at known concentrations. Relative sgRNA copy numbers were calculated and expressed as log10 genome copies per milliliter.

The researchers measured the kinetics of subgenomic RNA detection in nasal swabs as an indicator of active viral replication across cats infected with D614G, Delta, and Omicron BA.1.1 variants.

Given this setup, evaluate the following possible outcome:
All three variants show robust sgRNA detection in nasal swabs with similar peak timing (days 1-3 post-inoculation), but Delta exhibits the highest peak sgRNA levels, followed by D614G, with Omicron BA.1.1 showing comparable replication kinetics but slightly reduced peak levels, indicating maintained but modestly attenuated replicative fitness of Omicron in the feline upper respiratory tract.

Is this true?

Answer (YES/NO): NO